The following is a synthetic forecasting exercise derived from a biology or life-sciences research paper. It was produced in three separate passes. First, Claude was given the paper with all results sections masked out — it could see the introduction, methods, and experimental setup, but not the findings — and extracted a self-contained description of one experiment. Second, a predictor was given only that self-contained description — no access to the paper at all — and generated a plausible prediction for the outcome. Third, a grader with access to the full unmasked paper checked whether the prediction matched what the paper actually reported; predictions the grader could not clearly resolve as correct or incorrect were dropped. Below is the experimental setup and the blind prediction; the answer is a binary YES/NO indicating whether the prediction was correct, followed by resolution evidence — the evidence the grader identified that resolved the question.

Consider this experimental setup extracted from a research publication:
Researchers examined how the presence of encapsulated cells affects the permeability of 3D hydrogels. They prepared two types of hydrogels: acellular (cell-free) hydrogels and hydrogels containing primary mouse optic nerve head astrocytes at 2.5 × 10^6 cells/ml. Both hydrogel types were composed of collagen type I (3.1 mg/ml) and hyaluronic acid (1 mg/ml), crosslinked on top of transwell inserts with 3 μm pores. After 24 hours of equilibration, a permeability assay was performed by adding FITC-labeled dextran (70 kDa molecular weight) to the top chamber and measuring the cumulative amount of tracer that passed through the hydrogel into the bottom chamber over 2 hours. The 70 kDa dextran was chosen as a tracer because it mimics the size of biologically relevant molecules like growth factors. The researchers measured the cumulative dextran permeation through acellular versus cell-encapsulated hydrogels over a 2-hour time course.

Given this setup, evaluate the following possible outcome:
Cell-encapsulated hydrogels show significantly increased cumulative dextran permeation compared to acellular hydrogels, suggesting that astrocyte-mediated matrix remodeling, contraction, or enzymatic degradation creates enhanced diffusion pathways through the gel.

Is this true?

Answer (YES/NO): NO